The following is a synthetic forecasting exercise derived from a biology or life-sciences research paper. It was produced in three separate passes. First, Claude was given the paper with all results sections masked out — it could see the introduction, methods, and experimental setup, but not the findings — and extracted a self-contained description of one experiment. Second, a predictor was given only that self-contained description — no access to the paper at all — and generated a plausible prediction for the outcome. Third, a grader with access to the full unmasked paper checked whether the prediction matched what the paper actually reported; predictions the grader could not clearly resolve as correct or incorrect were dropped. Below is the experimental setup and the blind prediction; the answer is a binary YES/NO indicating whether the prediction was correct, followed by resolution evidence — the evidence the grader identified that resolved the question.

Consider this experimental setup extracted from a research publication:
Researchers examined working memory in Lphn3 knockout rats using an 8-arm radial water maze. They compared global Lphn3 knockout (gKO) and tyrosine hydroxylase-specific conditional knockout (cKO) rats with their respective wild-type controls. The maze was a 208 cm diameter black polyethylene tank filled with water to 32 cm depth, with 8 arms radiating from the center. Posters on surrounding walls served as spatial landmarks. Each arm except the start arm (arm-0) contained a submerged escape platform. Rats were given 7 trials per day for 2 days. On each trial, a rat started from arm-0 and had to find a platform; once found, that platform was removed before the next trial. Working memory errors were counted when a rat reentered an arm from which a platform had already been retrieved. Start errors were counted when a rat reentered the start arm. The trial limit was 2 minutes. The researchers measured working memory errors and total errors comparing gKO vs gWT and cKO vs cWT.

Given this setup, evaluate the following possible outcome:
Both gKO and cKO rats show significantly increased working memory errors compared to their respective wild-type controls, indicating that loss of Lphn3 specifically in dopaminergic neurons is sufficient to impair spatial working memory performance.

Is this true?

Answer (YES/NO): NO